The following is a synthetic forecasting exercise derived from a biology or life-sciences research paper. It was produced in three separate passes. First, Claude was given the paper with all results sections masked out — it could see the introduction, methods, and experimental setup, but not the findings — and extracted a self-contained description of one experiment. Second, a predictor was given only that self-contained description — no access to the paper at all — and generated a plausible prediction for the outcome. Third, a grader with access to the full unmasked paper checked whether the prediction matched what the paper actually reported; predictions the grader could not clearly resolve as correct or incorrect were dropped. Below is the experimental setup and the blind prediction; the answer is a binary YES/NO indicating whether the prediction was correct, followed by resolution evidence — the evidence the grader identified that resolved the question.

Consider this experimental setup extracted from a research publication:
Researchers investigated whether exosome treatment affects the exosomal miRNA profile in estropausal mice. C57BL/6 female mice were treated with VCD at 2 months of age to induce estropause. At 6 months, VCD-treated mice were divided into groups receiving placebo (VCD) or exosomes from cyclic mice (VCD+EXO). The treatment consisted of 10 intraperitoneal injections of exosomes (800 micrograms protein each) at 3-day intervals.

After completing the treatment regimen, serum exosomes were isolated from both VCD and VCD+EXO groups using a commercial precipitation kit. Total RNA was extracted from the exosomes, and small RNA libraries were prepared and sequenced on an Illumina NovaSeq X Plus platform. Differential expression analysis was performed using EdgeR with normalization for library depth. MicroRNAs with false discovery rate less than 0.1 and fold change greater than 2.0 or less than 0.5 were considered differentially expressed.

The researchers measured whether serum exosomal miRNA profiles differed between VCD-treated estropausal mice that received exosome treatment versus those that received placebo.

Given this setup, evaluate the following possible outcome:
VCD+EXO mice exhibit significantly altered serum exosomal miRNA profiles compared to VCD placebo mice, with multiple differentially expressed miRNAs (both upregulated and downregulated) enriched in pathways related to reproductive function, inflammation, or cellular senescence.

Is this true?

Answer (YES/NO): NO